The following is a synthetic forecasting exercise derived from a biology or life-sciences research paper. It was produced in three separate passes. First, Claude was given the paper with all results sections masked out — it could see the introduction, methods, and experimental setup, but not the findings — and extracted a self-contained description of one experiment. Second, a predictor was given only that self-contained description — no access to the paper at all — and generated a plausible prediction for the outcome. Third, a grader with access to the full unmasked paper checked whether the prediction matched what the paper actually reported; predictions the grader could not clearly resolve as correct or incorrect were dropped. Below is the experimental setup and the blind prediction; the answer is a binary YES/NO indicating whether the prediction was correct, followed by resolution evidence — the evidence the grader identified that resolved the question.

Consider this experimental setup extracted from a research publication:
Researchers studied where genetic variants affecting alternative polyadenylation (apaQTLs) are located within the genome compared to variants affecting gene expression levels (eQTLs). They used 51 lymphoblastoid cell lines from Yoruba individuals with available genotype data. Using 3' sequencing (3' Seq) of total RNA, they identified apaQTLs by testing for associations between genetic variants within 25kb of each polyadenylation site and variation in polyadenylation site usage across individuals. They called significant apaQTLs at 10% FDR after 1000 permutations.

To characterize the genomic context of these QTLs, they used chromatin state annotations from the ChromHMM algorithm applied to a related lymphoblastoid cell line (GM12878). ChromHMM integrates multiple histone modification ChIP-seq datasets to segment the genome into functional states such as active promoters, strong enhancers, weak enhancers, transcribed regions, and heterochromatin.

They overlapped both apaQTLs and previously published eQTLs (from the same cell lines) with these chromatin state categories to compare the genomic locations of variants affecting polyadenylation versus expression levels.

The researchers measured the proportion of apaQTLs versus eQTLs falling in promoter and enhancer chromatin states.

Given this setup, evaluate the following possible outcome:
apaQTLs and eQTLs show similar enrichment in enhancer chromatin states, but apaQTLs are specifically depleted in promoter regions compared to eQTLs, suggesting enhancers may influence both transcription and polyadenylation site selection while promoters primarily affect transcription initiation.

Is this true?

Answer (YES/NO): NO